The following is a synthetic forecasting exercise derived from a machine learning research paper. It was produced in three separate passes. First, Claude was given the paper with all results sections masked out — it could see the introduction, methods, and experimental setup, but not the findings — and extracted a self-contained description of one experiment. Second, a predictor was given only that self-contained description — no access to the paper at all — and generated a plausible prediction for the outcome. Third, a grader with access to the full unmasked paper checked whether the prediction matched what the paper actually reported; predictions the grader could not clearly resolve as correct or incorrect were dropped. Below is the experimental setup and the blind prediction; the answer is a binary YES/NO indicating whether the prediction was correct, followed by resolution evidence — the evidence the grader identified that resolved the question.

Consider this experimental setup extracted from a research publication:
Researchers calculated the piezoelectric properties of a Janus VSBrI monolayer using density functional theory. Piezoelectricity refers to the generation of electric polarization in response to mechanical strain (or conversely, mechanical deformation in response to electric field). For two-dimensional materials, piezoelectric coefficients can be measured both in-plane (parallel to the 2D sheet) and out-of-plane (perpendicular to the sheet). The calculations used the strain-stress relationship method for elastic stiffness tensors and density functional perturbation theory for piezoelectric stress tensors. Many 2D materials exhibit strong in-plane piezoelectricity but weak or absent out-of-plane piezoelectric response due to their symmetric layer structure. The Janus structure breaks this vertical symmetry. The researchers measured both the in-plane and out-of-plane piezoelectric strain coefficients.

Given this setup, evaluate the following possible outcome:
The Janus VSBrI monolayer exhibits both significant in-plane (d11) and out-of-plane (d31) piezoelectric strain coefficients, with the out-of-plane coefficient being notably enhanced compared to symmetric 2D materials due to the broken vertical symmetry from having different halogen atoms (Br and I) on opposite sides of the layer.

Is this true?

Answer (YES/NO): YES